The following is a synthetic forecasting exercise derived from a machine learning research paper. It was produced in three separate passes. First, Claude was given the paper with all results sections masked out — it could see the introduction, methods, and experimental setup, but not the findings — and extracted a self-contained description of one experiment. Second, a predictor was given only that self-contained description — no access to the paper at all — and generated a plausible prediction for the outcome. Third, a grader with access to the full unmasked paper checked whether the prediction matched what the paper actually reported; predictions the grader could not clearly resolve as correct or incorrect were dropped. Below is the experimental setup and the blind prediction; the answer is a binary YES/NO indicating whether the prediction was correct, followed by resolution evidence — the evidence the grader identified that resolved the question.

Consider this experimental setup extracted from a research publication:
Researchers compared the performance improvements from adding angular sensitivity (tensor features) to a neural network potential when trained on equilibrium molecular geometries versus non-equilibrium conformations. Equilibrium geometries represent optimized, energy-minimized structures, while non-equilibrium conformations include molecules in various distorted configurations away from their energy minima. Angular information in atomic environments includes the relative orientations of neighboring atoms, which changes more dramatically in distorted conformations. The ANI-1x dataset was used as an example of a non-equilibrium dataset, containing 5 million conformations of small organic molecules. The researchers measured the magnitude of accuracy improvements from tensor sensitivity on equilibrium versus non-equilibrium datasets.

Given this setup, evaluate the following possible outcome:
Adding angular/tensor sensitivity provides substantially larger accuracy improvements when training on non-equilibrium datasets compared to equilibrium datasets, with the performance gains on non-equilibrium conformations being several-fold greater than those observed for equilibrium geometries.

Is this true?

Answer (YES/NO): YES